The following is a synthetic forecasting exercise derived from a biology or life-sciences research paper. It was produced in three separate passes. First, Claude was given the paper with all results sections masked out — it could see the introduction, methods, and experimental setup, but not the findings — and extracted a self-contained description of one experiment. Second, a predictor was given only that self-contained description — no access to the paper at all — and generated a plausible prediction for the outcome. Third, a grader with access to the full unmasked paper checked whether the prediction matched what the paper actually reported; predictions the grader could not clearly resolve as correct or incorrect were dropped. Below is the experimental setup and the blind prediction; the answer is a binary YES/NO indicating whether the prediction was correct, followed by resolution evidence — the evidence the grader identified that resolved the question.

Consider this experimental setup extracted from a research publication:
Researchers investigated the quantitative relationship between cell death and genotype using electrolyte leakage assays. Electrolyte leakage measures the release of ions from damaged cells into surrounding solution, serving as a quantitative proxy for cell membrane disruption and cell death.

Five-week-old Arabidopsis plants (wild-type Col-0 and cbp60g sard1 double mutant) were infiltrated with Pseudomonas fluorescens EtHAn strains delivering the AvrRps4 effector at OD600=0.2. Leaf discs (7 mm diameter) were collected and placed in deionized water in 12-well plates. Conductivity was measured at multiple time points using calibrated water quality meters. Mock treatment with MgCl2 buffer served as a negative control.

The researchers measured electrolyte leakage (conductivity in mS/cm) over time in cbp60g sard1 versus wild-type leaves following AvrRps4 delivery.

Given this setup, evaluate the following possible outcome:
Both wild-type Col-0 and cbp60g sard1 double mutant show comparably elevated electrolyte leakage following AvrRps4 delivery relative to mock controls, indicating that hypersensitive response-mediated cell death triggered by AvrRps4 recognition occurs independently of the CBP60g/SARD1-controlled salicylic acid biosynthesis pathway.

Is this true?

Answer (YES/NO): NO